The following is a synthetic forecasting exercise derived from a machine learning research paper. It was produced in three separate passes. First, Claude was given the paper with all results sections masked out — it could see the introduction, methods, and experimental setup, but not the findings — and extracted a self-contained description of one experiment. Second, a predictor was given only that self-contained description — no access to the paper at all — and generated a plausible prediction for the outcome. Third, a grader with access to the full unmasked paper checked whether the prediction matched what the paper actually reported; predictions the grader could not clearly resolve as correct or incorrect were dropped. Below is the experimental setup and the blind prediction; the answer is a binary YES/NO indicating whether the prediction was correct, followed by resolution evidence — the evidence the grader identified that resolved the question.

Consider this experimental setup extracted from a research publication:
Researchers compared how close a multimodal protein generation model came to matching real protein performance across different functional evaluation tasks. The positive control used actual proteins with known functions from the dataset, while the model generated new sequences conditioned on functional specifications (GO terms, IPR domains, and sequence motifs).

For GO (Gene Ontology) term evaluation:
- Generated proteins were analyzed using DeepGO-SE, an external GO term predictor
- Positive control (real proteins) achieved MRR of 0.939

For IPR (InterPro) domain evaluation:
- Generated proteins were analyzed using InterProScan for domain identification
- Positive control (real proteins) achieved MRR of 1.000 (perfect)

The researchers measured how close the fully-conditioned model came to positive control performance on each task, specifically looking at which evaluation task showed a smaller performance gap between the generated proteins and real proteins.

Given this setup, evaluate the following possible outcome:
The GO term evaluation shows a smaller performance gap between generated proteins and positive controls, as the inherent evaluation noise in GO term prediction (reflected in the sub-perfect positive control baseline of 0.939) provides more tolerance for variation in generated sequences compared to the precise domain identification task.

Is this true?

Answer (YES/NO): YES